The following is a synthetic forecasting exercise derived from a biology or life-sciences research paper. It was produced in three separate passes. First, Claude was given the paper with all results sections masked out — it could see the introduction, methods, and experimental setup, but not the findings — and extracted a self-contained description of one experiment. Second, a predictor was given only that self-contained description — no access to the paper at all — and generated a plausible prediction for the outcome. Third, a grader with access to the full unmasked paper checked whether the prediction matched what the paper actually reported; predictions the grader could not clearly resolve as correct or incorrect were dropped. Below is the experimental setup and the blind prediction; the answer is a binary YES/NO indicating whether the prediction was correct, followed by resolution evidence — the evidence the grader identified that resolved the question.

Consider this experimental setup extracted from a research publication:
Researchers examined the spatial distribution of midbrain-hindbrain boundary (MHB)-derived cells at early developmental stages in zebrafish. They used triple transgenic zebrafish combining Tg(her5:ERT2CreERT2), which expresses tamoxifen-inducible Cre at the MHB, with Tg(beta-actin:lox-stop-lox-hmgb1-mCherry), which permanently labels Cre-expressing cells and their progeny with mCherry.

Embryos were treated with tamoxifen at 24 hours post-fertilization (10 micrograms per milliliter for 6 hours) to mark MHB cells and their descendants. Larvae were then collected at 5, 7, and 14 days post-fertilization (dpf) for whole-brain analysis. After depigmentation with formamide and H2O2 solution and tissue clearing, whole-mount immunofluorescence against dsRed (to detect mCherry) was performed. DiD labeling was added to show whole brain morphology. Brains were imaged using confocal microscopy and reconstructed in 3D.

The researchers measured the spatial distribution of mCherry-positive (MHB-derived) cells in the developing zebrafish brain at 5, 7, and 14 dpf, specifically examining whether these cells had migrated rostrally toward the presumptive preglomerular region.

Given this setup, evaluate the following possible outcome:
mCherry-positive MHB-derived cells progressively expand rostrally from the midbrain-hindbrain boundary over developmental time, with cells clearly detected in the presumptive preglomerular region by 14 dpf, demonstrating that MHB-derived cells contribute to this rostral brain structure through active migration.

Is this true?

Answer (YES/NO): YES